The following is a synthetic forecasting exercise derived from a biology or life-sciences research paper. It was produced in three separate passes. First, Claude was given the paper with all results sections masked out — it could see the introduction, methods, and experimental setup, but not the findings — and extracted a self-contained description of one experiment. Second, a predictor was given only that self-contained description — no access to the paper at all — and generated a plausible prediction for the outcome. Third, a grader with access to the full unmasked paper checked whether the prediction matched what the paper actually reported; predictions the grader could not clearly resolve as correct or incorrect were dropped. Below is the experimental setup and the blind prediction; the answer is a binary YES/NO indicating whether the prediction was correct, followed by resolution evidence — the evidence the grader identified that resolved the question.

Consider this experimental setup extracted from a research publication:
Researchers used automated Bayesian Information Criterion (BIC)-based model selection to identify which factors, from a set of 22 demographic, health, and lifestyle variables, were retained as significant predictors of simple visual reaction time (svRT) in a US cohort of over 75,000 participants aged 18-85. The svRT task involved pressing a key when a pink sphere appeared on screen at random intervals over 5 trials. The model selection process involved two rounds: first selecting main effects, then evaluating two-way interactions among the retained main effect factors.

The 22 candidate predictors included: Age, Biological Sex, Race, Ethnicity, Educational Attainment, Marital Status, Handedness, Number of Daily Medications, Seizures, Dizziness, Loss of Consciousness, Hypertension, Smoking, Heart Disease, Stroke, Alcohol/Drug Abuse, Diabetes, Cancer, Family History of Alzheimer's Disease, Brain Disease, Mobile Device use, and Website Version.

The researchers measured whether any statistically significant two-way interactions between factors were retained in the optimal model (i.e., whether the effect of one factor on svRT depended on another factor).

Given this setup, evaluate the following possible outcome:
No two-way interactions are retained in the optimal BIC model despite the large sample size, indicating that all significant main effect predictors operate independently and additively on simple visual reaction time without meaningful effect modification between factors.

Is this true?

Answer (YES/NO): NO